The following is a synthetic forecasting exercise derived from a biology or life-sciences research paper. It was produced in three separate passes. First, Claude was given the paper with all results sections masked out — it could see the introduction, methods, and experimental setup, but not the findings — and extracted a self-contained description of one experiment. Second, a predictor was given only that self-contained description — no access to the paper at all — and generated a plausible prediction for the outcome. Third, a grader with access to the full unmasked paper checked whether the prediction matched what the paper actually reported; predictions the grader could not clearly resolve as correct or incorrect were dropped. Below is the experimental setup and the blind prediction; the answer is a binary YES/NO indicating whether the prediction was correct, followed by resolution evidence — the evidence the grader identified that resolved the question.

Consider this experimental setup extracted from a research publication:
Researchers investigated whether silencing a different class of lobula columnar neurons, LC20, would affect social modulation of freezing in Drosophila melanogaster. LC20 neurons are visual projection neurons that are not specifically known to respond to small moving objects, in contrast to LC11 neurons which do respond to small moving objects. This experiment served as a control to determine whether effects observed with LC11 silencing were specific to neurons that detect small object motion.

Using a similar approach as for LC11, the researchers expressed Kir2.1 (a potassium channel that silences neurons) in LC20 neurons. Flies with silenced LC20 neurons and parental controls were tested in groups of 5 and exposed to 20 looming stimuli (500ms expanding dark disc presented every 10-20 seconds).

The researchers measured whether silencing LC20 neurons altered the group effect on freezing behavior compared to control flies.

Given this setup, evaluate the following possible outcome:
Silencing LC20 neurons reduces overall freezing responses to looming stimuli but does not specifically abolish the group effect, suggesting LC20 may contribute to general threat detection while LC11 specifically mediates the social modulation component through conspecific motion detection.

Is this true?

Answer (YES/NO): NO